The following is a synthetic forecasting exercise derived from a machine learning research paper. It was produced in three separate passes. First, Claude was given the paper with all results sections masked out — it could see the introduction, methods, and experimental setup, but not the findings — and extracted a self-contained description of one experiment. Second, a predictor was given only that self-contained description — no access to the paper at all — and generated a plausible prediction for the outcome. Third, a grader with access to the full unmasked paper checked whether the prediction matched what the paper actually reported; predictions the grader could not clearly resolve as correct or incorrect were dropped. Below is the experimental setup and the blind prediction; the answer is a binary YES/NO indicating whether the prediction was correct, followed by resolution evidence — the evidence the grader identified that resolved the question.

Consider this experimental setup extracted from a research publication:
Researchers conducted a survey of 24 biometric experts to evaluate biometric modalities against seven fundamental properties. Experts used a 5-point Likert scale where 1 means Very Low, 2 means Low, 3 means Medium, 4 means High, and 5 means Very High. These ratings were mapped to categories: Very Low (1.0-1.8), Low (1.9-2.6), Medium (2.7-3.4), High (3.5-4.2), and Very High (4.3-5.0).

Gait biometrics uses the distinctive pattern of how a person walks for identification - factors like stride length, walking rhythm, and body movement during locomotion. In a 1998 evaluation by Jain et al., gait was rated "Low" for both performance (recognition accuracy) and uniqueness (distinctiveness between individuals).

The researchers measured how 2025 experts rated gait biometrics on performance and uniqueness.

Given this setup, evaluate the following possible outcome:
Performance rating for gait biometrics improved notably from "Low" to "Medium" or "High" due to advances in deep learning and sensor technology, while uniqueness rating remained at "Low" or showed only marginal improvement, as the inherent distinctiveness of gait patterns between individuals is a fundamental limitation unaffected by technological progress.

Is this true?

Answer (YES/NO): NO